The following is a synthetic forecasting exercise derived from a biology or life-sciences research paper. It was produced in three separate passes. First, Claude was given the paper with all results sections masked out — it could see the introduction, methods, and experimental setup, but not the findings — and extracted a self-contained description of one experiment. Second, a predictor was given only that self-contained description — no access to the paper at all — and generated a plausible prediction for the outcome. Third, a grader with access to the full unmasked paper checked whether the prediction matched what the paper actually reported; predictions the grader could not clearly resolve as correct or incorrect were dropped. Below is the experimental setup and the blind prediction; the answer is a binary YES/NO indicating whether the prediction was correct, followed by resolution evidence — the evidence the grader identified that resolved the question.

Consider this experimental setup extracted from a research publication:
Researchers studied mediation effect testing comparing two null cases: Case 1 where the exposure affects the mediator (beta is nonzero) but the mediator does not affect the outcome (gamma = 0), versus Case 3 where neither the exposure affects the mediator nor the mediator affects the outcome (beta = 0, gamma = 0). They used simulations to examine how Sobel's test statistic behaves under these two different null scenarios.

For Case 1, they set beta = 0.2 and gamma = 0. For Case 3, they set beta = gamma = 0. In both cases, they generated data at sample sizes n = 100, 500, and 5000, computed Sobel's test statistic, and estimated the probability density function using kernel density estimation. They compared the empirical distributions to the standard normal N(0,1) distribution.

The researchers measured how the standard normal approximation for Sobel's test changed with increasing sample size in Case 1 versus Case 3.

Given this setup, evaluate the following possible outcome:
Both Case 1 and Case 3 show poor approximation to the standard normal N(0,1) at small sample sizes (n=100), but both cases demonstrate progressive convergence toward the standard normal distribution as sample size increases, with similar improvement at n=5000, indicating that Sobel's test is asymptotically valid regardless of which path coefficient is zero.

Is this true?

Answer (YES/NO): NO